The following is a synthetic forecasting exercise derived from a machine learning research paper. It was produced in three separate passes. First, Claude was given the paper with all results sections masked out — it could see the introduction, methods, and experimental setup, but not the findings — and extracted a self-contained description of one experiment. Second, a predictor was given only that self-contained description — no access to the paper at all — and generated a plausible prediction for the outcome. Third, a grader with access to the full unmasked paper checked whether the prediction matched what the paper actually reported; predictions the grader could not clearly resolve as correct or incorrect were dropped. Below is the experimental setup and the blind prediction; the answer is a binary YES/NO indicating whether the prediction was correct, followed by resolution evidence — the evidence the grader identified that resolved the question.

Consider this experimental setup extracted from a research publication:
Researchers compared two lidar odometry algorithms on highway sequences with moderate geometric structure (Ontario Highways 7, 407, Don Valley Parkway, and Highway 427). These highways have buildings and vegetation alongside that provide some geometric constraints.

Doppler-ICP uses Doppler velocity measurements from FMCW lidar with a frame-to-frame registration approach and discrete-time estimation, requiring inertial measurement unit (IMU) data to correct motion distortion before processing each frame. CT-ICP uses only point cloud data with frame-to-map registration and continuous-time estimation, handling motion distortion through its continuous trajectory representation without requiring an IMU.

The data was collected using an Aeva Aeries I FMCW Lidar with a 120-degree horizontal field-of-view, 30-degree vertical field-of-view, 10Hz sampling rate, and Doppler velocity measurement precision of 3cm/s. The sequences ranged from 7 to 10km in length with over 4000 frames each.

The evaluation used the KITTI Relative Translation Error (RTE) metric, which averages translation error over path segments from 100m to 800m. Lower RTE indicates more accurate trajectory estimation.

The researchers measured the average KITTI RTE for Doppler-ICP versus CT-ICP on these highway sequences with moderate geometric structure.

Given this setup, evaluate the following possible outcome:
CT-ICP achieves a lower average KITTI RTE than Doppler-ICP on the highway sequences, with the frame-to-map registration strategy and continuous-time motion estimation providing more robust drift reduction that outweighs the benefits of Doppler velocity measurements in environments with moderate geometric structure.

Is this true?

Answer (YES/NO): YES